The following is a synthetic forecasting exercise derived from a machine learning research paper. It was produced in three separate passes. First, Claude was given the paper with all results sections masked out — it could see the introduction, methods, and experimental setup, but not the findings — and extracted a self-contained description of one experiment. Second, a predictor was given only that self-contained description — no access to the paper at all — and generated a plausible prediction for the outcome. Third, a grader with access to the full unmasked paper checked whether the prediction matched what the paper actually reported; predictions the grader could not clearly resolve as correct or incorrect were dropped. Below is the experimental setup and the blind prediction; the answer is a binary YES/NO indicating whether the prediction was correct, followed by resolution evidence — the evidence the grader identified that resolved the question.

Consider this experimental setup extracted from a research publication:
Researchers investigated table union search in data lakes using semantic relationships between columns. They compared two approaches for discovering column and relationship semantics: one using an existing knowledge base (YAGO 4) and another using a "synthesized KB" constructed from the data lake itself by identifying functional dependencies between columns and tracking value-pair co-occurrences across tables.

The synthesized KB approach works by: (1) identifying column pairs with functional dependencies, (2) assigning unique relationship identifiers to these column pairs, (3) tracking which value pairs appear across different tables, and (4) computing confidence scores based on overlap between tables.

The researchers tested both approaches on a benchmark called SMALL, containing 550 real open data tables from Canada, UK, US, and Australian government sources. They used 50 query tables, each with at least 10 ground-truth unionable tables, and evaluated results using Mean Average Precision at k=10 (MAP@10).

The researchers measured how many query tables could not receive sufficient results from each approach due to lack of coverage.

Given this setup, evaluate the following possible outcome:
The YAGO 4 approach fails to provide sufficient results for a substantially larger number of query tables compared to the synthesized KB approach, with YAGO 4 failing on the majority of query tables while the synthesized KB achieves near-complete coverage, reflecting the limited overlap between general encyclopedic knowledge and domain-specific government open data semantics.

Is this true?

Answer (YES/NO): NO